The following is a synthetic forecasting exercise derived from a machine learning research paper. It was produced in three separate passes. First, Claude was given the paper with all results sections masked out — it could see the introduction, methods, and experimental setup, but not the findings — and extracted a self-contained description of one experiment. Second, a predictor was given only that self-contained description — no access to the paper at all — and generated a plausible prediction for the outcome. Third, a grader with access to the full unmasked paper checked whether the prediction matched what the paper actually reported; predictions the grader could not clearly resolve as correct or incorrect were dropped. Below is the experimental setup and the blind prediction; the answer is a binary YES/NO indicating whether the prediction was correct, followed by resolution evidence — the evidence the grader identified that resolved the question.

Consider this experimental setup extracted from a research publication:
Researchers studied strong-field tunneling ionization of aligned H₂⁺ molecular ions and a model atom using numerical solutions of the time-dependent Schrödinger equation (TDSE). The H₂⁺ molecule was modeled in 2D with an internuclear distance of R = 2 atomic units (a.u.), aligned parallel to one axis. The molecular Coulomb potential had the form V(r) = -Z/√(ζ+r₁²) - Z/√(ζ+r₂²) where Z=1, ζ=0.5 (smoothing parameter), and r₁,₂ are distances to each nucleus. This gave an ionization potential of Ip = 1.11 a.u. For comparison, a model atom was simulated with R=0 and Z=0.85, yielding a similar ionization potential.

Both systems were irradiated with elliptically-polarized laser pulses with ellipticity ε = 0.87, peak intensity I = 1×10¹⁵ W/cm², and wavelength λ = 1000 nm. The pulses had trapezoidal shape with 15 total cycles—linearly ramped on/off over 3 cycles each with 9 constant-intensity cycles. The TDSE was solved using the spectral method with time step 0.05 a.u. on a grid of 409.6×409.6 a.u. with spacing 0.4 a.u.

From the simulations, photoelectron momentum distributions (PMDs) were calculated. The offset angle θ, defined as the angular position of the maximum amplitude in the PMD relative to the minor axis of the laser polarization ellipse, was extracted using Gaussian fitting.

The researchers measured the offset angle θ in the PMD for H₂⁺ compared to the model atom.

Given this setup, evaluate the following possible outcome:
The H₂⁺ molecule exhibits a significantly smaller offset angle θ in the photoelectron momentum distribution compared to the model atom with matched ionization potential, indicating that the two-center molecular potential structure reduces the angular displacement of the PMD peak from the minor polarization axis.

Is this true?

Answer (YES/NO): NO